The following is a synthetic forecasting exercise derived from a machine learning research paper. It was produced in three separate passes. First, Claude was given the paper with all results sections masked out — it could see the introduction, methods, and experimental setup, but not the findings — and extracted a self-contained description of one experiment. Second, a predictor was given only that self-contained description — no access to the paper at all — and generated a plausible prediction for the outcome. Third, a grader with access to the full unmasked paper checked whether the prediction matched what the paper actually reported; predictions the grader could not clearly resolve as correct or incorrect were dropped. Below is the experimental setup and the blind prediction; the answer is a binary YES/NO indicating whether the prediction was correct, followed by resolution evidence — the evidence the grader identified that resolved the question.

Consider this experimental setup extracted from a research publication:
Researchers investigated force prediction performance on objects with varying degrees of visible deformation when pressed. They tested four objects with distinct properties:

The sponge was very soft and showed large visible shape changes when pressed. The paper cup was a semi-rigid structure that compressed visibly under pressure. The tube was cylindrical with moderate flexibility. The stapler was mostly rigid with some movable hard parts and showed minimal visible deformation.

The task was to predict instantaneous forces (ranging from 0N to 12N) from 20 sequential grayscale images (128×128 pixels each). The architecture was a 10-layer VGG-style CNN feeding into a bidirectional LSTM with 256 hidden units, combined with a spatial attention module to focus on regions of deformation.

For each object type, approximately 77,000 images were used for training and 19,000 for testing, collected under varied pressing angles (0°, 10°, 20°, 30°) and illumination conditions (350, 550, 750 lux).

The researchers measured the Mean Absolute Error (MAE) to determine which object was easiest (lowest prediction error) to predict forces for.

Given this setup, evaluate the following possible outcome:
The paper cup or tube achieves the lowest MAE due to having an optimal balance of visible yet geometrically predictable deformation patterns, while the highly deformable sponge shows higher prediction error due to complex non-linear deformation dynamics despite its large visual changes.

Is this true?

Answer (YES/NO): NO